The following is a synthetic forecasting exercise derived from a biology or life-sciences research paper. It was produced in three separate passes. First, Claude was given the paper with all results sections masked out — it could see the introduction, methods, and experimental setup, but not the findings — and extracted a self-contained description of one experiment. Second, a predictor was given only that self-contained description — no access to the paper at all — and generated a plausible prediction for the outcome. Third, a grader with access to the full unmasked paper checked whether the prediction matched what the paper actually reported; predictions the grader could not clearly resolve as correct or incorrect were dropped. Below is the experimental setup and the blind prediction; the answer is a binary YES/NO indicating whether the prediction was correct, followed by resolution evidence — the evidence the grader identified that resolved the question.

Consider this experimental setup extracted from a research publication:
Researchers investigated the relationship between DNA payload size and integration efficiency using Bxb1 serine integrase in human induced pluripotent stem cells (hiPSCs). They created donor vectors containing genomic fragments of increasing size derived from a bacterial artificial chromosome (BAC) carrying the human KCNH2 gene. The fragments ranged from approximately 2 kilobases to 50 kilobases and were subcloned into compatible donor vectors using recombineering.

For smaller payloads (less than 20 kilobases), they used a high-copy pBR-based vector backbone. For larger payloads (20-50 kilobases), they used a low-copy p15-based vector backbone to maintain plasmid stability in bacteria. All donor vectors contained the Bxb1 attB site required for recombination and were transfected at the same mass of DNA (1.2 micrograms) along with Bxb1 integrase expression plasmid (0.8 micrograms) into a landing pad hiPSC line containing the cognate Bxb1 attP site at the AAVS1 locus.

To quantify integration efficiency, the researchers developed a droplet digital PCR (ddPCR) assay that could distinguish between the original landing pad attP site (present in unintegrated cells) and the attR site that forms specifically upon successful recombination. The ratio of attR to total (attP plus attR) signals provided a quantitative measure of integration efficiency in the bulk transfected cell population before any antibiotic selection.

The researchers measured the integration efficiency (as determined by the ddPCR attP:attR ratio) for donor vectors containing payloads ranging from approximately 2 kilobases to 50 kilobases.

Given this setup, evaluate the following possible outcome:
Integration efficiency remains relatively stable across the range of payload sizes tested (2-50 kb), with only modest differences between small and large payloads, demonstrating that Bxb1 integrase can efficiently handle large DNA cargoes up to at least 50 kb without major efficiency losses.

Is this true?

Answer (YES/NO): YES